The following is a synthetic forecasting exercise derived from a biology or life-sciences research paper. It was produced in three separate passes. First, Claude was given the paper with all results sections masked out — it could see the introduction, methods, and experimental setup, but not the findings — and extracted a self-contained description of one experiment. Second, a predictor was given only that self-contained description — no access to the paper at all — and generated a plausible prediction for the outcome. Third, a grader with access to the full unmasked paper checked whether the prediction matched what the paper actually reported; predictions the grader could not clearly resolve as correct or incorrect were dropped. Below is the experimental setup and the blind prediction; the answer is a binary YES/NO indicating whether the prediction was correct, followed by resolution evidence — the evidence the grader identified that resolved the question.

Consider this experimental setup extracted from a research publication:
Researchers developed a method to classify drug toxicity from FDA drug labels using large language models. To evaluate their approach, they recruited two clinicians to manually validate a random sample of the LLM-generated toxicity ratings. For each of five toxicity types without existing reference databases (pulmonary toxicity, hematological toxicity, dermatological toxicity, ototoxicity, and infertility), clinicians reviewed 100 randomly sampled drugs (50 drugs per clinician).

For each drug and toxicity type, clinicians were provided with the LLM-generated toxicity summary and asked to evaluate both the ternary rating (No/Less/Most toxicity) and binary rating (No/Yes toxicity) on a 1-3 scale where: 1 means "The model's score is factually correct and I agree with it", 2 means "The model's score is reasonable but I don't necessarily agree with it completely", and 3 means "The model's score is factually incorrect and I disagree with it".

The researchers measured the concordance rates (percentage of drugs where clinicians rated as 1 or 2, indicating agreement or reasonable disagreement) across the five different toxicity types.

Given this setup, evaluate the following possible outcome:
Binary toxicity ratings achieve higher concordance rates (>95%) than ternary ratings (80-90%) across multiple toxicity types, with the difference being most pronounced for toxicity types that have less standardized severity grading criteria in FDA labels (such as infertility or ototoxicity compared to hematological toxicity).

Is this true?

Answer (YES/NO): NO